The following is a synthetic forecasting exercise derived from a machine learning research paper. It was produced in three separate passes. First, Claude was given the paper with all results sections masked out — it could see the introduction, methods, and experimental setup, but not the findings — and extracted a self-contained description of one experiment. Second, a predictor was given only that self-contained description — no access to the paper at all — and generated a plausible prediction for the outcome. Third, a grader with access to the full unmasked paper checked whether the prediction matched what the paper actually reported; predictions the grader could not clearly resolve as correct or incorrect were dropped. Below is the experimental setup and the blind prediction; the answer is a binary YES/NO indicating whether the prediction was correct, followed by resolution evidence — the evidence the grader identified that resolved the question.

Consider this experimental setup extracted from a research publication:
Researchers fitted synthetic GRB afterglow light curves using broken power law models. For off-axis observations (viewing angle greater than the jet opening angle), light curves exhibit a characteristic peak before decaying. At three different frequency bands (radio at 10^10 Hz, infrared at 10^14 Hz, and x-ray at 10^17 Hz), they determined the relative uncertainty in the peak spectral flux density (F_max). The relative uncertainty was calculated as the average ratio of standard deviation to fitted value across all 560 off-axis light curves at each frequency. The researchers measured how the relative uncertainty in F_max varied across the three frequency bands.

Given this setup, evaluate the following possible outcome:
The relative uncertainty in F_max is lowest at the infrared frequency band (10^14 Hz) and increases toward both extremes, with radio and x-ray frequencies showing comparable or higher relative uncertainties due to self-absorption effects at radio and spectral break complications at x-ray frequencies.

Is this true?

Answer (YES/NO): YES